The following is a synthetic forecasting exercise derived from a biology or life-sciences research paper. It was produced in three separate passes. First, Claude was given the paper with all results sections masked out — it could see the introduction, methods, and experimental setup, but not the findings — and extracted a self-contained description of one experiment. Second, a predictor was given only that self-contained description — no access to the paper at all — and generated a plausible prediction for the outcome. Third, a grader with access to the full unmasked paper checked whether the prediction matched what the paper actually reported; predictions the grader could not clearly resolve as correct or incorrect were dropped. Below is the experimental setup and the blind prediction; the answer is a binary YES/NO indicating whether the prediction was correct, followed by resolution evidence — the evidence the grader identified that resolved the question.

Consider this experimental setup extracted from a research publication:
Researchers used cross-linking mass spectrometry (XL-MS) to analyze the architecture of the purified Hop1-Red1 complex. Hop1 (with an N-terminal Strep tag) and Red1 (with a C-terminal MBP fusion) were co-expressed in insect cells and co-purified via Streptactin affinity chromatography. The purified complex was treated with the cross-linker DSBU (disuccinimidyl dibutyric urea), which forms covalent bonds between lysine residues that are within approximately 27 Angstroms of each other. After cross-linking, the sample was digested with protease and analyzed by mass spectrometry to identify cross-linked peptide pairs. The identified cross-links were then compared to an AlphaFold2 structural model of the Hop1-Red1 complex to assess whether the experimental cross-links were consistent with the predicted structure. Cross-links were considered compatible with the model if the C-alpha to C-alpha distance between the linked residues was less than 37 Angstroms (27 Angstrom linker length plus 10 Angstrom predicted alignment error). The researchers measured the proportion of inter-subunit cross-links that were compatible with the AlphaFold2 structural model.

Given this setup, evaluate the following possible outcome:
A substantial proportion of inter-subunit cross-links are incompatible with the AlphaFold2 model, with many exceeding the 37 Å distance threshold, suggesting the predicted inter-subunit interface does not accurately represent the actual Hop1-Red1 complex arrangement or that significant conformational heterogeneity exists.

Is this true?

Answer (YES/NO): NO